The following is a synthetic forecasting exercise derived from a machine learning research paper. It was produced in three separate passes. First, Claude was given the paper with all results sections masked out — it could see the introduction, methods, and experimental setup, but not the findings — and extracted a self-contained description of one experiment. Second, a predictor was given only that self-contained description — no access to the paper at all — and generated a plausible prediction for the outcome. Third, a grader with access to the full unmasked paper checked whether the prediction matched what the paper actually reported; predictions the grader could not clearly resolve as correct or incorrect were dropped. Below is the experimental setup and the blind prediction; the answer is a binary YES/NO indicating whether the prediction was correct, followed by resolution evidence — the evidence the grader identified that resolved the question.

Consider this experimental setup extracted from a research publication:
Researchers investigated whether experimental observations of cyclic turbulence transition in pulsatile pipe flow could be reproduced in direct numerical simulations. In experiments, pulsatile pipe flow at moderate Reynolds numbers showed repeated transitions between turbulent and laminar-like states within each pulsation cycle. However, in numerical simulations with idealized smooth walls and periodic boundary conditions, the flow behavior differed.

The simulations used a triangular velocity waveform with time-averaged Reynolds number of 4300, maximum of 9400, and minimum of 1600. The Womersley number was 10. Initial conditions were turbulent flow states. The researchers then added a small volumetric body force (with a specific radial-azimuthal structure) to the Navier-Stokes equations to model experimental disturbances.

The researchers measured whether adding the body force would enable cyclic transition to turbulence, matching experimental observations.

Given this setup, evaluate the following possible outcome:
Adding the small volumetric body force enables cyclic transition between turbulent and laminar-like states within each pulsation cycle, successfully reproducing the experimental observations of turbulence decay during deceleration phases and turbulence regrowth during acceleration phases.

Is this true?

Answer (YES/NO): YES